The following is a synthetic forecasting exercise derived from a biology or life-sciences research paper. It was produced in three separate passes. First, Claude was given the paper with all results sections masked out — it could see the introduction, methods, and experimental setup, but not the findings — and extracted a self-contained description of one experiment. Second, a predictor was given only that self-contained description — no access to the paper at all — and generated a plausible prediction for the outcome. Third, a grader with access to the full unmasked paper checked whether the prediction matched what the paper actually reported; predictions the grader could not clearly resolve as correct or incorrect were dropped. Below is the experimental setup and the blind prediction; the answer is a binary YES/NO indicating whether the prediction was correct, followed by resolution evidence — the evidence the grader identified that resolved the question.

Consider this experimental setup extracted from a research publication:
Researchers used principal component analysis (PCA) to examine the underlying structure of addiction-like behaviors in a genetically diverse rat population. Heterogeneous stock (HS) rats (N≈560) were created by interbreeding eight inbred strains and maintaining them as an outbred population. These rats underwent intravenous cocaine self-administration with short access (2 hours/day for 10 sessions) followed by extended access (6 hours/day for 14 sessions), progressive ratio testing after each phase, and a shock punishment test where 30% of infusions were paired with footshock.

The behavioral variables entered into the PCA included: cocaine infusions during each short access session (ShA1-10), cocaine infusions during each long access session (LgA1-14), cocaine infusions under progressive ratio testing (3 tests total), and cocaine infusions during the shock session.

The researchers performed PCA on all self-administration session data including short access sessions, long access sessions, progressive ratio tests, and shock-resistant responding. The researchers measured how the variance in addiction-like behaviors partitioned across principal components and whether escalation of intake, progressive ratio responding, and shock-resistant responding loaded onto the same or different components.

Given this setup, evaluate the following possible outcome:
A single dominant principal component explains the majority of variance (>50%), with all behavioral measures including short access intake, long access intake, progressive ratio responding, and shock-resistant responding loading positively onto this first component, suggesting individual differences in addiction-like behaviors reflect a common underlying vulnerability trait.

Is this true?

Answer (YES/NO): NO